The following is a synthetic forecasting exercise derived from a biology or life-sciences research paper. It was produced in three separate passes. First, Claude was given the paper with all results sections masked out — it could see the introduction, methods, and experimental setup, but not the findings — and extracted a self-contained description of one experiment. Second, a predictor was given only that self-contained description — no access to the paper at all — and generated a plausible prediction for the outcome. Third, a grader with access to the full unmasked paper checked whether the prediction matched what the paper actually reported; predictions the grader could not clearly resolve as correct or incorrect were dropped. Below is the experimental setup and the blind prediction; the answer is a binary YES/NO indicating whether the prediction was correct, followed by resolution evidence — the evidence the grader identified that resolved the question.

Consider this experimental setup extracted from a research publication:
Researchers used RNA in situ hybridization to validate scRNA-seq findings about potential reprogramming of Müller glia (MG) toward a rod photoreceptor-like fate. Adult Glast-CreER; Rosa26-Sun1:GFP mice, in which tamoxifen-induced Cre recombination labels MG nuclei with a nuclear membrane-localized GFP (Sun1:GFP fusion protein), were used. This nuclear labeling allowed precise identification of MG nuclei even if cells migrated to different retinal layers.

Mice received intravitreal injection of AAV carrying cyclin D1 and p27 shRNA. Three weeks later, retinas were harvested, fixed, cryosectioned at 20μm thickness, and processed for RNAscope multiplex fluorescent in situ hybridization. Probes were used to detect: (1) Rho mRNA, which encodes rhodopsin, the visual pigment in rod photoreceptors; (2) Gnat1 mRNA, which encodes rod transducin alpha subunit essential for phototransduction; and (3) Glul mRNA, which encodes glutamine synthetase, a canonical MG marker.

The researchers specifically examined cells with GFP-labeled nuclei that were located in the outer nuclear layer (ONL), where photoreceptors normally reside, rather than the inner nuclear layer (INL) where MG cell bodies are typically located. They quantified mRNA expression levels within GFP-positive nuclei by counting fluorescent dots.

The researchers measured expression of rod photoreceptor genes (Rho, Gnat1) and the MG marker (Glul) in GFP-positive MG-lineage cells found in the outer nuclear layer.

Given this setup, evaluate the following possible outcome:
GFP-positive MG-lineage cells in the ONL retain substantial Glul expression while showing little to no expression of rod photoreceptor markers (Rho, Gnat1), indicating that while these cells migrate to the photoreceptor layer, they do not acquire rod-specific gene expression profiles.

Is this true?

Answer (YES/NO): NO